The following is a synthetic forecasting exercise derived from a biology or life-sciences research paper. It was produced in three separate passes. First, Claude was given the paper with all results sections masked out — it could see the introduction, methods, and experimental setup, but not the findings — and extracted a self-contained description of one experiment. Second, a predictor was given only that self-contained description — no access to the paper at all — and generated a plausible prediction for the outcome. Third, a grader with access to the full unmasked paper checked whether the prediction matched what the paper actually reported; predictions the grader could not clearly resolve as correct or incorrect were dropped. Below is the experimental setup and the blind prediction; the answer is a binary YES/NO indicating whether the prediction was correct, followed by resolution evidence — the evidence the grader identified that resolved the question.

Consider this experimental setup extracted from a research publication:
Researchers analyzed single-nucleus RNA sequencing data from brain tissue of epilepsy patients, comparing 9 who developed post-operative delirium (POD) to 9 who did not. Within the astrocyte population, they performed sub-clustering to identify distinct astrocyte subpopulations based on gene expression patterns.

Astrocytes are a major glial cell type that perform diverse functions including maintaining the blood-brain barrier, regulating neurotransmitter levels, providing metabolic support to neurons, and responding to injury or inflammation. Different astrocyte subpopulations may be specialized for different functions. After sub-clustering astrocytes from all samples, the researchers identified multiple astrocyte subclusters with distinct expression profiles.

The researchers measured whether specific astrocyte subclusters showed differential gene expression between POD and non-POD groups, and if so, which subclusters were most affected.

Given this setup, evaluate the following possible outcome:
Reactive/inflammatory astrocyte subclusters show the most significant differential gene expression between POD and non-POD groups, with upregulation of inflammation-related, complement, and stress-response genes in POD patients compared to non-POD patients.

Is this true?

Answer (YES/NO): NO